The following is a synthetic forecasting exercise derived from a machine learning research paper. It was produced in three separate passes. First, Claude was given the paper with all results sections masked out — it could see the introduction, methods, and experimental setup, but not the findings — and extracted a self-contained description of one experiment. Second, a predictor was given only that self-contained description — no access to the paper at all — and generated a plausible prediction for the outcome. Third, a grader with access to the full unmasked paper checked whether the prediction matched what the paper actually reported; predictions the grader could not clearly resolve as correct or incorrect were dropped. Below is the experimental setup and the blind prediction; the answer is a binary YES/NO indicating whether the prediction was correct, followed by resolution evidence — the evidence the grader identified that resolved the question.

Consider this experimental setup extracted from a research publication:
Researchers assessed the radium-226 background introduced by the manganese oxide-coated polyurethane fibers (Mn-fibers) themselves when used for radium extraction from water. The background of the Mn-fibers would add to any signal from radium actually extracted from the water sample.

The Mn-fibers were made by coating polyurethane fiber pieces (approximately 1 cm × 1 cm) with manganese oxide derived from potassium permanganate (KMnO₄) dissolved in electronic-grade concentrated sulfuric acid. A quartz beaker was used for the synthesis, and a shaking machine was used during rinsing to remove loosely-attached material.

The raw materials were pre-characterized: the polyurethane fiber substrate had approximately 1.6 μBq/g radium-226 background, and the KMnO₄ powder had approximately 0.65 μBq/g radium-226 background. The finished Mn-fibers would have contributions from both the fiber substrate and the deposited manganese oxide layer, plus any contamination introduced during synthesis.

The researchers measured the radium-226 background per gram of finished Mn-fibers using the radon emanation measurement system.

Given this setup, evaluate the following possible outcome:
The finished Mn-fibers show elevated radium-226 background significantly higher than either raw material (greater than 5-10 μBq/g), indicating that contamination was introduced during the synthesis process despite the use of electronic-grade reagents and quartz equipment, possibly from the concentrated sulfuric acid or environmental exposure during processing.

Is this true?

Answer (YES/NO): YES